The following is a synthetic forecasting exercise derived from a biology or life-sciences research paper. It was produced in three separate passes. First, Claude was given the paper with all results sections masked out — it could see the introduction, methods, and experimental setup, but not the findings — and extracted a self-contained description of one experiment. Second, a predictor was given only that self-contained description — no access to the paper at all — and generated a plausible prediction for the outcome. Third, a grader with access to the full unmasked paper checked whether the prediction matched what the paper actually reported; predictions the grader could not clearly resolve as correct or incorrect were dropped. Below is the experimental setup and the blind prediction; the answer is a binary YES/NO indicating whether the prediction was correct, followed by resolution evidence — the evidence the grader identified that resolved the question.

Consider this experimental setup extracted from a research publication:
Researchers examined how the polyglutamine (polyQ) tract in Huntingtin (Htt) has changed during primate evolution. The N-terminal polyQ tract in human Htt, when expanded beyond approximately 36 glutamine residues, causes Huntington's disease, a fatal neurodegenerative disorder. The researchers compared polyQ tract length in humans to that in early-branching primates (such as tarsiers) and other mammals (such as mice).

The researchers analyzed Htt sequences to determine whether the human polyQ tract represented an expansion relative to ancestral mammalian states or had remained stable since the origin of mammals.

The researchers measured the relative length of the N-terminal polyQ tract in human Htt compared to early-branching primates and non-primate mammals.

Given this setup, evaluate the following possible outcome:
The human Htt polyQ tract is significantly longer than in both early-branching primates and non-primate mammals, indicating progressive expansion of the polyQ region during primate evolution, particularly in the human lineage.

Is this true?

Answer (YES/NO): YES